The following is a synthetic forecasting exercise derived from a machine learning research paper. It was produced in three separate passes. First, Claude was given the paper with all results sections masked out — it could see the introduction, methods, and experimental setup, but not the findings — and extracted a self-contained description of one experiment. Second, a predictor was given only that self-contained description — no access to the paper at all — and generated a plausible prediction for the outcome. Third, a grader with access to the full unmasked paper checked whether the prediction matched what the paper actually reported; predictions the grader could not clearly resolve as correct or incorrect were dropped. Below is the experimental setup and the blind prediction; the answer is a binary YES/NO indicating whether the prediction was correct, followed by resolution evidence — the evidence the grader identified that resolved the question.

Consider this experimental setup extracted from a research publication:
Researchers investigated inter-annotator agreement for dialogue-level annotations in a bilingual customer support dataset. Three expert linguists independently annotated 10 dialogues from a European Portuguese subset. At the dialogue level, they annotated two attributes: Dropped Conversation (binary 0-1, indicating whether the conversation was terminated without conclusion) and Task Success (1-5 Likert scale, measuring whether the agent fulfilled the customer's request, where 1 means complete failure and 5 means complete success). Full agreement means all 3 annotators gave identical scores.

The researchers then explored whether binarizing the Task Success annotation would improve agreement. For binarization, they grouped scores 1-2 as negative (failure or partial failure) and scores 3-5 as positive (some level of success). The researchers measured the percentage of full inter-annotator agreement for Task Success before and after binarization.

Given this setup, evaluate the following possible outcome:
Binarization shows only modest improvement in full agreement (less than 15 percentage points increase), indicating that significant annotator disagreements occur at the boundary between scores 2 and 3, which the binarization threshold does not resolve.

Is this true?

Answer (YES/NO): NO